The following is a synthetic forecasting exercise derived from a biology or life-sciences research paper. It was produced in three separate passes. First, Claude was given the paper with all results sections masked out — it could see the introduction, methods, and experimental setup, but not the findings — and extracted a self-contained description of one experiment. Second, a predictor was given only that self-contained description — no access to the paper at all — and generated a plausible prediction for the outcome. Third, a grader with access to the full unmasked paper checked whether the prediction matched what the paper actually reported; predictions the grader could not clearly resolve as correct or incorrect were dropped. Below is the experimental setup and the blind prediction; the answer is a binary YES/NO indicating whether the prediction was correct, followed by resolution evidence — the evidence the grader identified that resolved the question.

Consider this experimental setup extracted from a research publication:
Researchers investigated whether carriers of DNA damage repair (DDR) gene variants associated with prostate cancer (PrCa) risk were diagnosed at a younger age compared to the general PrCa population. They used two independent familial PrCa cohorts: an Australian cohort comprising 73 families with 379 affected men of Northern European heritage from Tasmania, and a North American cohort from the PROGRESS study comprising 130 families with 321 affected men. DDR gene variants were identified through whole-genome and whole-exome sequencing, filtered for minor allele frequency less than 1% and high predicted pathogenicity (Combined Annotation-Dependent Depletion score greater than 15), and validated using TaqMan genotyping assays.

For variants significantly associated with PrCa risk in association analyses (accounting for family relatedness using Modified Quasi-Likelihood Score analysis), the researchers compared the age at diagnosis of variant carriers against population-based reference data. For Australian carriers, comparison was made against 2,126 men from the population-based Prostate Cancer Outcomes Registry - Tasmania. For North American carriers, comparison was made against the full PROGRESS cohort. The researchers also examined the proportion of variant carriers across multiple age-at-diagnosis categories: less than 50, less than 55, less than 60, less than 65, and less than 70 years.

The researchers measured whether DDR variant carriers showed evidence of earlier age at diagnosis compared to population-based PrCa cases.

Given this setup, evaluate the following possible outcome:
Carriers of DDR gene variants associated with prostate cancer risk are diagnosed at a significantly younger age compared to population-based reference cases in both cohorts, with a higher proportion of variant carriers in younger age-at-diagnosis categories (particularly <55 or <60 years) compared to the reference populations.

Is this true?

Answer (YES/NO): NO